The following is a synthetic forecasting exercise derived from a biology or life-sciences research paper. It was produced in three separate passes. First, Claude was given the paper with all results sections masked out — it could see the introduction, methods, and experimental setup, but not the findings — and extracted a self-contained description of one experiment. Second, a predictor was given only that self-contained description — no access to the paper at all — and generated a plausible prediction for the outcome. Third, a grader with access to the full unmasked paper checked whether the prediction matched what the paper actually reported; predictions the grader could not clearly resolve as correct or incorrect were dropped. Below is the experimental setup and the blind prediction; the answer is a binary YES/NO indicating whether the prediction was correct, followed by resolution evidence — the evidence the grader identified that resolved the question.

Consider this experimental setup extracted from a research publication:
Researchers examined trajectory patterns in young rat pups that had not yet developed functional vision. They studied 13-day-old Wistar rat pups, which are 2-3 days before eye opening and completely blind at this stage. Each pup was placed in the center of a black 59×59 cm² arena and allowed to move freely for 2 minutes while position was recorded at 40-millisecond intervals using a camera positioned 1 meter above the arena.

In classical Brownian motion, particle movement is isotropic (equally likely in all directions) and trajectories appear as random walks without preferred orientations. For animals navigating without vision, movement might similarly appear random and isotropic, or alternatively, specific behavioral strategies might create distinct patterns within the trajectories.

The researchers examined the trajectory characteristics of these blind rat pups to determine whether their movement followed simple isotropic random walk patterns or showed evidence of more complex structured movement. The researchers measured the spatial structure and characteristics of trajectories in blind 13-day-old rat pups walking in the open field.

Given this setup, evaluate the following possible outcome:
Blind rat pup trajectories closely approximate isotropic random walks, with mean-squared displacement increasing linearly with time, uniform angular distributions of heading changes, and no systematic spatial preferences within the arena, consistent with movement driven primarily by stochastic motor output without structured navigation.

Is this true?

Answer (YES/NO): NO